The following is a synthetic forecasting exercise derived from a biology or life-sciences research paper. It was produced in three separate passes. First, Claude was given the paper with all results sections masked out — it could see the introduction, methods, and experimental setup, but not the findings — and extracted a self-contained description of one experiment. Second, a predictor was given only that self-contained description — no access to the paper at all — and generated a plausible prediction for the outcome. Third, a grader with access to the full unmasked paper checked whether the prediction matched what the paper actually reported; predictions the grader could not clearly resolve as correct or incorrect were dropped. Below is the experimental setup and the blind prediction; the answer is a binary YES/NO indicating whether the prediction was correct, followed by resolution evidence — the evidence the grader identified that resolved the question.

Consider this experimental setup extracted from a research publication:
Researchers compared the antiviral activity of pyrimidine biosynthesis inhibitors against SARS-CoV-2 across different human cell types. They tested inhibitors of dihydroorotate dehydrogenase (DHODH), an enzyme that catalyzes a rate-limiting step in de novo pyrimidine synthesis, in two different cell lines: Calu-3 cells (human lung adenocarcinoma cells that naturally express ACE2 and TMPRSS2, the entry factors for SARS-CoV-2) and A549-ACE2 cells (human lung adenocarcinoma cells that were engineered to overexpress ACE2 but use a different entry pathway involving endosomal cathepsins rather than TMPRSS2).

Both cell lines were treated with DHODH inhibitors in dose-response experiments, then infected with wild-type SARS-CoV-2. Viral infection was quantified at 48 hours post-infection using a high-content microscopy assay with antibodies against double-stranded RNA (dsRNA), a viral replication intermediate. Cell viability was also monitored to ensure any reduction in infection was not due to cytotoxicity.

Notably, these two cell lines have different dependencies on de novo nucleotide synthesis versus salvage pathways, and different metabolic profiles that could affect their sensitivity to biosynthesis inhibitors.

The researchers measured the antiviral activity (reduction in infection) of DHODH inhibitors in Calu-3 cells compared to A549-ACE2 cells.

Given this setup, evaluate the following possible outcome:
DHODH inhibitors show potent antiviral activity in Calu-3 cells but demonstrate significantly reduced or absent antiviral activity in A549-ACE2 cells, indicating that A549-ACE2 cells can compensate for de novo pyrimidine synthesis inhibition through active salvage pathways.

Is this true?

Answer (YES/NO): NO